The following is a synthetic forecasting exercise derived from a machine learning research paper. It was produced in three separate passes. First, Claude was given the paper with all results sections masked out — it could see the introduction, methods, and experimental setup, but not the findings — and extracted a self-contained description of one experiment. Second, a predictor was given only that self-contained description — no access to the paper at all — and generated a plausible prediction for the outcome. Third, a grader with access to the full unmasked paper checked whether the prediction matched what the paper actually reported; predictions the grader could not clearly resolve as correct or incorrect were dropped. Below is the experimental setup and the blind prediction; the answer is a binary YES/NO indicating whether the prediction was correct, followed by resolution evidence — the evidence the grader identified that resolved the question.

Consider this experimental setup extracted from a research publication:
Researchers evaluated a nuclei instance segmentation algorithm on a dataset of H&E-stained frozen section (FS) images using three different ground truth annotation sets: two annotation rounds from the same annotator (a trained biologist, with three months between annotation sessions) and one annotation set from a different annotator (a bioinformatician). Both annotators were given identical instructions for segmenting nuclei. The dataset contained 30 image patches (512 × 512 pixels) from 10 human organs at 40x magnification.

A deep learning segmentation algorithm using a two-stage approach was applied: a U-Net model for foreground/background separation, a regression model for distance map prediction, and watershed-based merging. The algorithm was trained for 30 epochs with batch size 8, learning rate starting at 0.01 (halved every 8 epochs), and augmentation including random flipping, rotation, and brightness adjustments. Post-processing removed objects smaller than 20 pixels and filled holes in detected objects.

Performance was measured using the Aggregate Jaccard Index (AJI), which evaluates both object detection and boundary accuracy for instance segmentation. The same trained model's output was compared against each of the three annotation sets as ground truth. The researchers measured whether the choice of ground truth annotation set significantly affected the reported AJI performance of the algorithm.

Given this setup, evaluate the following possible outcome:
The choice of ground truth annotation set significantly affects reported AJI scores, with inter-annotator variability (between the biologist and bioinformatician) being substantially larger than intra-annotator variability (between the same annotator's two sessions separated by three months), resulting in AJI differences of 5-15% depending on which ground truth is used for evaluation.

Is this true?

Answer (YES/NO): YES